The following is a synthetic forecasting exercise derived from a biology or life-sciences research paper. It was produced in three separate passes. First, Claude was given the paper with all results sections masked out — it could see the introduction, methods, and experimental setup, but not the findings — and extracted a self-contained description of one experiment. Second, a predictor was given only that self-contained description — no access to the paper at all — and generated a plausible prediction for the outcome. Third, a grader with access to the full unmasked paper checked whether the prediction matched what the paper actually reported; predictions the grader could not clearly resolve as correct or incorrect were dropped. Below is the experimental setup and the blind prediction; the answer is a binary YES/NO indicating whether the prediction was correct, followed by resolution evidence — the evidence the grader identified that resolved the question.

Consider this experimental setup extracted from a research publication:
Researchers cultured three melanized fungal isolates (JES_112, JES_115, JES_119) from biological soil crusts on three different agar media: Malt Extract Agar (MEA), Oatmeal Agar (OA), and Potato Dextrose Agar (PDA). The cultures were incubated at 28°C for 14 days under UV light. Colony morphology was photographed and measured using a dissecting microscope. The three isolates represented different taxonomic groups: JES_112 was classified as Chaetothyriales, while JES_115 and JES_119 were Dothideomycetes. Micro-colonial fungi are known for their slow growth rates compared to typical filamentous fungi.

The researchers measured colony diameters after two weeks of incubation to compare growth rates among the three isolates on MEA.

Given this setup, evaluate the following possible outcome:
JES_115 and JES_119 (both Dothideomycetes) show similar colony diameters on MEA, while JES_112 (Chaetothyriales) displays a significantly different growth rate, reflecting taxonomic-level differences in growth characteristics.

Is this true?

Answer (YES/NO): NO